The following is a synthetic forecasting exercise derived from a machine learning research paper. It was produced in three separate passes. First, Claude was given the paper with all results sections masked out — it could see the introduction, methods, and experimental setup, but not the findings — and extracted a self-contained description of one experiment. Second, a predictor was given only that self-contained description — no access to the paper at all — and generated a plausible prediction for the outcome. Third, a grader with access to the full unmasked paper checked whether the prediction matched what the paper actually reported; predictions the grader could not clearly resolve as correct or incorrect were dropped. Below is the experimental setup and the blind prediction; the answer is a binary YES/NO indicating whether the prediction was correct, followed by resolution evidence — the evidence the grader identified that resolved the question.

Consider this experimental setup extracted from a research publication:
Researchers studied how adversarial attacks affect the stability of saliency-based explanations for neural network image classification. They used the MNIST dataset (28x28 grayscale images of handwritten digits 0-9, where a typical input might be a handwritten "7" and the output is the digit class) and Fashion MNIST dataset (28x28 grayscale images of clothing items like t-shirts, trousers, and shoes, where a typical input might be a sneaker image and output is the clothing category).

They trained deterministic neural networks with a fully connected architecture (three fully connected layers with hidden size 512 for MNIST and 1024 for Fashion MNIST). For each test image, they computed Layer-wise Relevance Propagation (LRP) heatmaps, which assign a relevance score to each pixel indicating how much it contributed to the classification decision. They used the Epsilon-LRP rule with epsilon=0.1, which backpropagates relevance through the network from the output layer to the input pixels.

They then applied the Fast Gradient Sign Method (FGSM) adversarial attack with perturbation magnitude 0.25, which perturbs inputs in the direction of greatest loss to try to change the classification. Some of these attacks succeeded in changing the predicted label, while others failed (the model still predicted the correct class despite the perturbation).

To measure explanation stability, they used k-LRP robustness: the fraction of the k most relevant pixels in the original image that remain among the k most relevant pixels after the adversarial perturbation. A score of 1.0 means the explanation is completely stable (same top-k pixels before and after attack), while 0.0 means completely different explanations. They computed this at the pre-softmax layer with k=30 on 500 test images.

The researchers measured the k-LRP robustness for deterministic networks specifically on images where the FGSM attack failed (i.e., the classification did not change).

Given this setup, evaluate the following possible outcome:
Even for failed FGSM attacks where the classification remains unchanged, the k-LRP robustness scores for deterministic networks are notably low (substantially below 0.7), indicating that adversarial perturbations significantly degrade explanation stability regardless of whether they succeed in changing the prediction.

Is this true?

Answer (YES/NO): YES